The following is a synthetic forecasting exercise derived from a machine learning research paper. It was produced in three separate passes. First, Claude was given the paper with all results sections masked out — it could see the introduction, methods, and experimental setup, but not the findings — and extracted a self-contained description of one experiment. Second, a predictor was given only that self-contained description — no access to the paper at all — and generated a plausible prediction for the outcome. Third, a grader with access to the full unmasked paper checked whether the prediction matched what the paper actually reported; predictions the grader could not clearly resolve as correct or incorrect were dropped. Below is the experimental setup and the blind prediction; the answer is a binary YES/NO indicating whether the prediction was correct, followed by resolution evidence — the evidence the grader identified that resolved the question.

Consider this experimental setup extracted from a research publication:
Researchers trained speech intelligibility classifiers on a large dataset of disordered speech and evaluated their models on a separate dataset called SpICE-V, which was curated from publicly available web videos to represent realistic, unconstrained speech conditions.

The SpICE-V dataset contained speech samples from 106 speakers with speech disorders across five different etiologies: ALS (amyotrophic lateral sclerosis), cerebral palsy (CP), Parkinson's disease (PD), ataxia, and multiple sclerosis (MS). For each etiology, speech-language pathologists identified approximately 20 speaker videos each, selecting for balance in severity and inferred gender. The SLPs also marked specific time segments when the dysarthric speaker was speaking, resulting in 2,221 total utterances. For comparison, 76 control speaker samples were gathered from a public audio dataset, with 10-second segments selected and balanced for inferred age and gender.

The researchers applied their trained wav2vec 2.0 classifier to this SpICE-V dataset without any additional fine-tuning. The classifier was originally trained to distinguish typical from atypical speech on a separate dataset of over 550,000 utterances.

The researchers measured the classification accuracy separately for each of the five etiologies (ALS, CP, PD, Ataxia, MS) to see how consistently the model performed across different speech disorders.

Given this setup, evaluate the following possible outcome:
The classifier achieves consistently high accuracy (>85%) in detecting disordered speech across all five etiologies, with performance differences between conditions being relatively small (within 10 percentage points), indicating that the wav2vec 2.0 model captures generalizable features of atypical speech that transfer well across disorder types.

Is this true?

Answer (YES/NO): NO